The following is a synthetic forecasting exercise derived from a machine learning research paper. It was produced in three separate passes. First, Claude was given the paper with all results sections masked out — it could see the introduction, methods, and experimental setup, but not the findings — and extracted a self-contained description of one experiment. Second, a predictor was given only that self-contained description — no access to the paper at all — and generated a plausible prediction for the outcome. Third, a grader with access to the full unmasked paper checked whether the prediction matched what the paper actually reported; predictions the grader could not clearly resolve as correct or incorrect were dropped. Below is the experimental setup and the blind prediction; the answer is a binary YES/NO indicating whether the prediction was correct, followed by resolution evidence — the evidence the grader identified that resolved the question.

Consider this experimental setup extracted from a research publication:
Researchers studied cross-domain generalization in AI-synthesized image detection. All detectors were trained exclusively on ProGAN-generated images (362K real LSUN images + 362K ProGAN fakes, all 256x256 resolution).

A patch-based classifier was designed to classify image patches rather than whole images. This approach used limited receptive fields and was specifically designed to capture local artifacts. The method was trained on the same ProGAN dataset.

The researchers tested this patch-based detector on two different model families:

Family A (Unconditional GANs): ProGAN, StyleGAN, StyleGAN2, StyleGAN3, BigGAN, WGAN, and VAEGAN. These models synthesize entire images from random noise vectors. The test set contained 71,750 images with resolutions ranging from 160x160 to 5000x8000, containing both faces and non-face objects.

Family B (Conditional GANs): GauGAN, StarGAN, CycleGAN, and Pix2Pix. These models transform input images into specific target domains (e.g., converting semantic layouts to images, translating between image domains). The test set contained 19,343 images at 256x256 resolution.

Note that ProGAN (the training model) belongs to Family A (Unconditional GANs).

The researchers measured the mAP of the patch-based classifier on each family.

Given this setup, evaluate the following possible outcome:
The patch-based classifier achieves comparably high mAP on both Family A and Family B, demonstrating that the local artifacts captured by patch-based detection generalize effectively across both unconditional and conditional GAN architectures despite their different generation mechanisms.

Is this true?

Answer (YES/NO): NO